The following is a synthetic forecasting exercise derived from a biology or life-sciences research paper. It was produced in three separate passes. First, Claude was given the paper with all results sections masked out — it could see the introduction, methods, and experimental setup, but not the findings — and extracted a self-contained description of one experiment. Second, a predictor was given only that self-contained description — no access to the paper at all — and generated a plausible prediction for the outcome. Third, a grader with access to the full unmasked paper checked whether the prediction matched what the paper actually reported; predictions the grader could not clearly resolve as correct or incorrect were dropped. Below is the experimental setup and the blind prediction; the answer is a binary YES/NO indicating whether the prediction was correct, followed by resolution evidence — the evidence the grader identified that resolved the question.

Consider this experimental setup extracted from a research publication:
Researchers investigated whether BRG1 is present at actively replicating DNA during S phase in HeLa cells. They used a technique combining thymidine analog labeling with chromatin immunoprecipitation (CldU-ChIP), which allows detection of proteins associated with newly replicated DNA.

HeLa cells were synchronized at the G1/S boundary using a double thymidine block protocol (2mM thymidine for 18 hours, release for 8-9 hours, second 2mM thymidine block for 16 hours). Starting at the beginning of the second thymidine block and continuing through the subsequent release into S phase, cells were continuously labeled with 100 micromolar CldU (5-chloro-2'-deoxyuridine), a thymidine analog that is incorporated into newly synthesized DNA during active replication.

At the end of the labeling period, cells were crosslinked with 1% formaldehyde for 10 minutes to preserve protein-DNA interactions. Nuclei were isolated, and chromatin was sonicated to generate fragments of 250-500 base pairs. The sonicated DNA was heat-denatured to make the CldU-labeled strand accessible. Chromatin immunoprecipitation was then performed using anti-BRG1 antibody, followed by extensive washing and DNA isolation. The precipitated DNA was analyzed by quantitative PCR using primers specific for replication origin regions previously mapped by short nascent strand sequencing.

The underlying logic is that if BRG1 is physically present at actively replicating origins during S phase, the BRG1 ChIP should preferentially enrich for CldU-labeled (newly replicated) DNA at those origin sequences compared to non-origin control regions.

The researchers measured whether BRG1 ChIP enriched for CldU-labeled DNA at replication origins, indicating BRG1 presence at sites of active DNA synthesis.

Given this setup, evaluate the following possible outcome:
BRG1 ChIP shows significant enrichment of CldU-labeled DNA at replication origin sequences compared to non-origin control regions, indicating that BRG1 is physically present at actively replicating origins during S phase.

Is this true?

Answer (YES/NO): YES